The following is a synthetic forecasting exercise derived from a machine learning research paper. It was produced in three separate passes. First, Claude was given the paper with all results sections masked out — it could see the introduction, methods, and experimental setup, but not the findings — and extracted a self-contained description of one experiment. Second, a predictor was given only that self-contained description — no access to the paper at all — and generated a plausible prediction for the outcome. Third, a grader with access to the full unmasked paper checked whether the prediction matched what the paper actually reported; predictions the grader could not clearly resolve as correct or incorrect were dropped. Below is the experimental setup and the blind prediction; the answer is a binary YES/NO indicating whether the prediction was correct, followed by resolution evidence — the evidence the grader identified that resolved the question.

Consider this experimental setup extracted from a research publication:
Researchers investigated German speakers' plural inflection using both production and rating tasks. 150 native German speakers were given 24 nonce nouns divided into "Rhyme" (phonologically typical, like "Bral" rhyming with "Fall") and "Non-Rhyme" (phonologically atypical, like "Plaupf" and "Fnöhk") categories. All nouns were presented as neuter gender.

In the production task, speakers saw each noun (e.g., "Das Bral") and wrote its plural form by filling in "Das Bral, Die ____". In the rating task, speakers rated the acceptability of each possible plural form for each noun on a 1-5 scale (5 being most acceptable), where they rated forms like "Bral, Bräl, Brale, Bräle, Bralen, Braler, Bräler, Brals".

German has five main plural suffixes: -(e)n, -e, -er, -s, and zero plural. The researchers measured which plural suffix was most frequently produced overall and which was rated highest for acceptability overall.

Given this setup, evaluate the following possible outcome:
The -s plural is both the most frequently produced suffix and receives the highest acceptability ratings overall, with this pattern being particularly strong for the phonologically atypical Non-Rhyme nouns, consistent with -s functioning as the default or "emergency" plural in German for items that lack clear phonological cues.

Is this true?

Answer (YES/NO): NO